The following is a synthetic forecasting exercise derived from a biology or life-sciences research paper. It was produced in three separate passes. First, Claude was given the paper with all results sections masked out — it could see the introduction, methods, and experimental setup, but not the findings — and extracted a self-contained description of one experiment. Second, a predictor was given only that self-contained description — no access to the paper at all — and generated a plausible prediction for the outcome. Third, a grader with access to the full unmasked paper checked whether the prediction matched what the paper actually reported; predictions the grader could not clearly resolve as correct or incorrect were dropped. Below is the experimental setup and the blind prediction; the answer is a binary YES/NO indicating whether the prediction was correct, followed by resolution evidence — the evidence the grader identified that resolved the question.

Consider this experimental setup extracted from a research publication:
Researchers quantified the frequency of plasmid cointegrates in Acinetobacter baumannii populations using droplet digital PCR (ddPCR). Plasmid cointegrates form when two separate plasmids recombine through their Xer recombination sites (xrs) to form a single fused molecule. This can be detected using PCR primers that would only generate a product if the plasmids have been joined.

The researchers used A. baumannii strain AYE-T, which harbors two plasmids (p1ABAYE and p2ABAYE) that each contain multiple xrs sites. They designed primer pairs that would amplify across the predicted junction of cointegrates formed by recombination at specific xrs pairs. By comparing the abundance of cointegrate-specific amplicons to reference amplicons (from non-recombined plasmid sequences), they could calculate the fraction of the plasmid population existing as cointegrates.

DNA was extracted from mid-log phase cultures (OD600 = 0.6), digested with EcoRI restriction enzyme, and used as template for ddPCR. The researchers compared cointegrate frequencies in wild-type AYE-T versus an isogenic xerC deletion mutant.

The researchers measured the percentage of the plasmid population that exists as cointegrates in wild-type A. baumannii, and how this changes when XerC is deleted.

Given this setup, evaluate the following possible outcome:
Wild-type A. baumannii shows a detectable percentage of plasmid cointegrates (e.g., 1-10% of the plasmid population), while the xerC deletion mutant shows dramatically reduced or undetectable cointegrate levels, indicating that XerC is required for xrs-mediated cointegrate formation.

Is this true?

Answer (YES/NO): YES